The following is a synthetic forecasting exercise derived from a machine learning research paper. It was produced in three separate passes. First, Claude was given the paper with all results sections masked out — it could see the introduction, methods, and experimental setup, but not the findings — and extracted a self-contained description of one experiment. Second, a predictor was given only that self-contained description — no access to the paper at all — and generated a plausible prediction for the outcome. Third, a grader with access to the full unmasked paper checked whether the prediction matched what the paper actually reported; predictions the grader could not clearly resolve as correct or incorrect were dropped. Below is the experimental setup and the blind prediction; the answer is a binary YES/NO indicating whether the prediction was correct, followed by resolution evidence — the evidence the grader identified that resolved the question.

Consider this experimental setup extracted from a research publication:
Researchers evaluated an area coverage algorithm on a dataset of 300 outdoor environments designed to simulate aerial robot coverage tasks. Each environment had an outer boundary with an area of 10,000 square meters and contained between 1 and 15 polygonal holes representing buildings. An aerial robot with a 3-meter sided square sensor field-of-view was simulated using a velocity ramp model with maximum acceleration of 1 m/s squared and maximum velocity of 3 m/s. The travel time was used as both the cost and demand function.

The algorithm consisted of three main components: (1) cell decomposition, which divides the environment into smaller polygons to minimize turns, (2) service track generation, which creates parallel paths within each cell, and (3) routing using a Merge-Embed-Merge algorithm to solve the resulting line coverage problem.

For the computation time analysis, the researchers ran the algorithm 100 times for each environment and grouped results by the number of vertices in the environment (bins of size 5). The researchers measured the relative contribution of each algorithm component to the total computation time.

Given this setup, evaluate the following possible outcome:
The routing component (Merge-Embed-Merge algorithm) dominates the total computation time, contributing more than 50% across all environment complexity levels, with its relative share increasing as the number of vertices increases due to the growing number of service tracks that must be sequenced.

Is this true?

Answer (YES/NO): NO